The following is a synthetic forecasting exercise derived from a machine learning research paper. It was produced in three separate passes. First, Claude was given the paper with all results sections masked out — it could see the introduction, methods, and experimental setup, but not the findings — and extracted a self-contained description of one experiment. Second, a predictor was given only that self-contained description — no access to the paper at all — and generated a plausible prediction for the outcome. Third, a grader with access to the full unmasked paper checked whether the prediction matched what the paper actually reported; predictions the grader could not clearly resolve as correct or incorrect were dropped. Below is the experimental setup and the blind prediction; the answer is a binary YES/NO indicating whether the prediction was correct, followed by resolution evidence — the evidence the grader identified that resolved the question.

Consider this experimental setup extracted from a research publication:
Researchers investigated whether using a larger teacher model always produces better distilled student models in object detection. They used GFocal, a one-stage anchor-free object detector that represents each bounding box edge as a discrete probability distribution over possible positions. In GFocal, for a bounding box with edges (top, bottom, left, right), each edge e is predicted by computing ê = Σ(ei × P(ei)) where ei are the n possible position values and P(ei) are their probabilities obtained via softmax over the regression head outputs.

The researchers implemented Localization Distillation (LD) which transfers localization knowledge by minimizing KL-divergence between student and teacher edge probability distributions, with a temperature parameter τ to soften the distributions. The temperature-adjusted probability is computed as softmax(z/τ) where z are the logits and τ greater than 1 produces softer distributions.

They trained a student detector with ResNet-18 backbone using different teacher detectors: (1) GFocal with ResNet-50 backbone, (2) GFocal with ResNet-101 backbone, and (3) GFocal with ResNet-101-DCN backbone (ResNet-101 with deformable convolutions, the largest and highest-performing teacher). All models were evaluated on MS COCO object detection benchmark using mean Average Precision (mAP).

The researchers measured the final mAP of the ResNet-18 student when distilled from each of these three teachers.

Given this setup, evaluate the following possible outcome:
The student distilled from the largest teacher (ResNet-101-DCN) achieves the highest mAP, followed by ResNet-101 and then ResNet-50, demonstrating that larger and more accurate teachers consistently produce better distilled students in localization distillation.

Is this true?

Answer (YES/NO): NO